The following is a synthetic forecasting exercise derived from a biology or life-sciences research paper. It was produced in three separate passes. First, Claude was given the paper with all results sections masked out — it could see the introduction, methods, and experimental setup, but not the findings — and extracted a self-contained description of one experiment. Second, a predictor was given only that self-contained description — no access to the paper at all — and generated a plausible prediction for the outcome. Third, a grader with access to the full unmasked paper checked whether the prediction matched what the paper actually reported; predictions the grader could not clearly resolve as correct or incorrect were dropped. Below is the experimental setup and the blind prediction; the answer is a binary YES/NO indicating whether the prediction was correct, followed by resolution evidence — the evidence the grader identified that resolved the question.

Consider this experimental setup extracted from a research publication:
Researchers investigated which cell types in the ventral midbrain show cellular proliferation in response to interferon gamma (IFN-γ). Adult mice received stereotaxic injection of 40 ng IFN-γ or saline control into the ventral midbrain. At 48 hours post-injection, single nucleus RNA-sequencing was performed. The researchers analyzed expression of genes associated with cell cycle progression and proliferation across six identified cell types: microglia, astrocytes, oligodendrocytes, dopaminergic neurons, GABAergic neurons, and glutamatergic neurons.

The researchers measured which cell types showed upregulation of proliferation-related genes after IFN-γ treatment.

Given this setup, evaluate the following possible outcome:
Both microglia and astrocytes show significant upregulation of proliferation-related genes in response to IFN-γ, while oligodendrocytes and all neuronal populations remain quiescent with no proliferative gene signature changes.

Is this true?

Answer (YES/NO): NO